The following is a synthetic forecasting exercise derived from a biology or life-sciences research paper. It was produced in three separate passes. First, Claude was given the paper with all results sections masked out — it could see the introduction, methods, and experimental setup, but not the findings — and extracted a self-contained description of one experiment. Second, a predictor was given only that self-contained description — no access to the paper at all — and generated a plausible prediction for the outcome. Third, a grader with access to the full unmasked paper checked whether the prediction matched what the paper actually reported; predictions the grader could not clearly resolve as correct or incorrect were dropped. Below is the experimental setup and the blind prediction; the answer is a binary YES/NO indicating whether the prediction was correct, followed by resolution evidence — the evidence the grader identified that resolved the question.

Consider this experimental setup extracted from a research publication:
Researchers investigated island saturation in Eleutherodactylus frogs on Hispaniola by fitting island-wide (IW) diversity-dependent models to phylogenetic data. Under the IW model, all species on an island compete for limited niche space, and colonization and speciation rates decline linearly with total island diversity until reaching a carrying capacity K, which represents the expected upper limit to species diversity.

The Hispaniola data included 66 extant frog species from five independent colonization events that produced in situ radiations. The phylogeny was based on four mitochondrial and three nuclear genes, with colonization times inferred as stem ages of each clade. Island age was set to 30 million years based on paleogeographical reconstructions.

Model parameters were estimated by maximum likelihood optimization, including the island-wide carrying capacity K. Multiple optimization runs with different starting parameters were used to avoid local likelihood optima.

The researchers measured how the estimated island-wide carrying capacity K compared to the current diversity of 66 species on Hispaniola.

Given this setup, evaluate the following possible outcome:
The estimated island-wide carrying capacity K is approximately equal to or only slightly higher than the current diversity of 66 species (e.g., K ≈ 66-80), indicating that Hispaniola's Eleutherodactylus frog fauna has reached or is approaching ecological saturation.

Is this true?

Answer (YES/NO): NO